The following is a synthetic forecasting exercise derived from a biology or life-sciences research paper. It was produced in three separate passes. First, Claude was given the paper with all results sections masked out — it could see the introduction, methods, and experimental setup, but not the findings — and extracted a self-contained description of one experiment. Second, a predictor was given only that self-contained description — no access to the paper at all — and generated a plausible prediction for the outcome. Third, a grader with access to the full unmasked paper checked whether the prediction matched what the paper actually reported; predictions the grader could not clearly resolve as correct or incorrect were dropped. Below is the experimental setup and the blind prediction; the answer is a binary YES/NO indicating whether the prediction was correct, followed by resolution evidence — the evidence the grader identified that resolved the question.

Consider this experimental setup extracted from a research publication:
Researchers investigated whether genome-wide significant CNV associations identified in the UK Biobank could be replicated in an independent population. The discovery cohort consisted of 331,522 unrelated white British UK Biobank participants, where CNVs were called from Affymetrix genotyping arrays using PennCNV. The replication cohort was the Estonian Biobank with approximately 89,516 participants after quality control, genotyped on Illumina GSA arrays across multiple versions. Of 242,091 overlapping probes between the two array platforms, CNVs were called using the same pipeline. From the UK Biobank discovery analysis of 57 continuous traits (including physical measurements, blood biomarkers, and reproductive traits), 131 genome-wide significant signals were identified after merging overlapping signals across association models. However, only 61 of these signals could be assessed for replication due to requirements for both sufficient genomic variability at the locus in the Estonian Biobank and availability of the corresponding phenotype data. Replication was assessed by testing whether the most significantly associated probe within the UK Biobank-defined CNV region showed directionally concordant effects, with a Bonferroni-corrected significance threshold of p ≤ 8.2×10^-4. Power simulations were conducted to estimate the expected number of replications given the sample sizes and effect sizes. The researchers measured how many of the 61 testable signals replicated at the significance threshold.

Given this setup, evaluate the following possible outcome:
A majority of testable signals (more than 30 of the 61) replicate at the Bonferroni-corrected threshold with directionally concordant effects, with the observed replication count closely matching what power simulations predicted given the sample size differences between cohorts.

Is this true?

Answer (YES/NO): NO